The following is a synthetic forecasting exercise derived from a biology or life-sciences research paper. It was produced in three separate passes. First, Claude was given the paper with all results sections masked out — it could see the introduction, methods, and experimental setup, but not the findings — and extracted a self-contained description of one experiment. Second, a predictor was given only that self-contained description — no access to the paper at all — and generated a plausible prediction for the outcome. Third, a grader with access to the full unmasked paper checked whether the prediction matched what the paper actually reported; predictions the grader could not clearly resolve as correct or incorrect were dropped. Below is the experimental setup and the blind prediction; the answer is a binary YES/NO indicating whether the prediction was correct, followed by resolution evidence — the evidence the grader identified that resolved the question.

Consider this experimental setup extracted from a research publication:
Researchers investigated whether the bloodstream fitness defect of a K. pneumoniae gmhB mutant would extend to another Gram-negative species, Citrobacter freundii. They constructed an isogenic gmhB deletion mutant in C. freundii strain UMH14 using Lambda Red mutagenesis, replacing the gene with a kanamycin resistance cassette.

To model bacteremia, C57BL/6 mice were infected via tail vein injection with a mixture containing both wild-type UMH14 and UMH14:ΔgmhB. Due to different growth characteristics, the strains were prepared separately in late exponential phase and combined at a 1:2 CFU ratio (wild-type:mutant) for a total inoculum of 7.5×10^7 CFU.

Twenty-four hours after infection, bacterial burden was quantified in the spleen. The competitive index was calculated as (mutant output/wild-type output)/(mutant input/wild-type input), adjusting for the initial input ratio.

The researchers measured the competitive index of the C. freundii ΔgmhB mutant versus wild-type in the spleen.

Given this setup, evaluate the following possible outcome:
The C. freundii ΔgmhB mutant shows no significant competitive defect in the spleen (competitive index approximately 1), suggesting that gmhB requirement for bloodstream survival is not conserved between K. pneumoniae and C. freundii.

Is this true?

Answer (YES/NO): NO